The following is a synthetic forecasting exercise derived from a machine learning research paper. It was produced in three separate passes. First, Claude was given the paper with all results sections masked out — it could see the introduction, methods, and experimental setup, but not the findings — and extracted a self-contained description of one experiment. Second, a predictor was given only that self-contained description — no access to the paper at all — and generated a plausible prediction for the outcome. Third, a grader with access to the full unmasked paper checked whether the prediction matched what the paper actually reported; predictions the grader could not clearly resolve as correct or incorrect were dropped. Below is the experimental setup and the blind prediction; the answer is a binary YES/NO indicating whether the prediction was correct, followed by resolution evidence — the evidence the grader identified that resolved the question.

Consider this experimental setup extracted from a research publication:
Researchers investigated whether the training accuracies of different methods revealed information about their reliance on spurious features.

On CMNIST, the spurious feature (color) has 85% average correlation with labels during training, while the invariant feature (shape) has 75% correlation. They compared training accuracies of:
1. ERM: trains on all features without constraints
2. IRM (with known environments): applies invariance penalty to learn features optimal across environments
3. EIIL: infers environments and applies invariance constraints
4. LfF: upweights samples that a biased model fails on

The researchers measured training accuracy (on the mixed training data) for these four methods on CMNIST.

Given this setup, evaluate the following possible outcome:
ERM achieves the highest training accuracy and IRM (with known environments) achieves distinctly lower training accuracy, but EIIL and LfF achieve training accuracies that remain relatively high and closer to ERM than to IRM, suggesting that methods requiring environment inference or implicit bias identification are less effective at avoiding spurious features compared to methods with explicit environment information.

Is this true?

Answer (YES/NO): NO